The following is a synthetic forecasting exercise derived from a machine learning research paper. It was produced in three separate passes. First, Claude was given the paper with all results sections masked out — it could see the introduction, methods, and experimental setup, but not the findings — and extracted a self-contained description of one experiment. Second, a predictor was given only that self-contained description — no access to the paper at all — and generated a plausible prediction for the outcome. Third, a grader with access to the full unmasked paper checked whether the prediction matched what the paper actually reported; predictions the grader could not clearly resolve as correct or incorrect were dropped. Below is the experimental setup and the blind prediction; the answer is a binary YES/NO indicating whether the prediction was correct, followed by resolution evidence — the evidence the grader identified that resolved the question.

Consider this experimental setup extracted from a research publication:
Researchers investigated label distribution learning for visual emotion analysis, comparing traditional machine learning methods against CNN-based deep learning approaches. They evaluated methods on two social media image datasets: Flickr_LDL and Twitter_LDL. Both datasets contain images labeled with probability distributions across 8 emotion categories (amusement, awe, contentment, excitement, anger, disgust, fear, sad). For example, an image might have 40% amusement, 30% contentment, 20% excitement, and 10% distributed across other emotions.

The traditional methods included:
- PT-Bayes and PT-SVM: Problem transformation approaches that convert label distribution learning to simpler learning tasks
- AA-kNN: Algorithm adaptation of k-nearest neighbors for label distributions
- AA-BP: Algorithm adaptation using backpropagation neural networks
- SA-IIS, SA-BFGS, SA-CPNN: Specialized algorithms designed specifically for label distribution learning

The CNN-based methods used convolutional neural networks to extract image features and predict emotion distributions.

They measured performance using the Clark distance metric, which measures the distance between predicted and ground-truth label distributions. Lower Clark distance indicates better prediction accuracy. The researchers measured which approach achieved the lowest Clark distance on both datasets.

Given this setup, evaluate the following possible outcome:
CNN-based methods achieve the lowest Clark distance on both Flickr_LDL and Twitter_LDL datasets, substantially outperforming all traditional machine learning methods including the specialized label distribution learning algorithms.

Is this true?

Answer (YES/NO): NO